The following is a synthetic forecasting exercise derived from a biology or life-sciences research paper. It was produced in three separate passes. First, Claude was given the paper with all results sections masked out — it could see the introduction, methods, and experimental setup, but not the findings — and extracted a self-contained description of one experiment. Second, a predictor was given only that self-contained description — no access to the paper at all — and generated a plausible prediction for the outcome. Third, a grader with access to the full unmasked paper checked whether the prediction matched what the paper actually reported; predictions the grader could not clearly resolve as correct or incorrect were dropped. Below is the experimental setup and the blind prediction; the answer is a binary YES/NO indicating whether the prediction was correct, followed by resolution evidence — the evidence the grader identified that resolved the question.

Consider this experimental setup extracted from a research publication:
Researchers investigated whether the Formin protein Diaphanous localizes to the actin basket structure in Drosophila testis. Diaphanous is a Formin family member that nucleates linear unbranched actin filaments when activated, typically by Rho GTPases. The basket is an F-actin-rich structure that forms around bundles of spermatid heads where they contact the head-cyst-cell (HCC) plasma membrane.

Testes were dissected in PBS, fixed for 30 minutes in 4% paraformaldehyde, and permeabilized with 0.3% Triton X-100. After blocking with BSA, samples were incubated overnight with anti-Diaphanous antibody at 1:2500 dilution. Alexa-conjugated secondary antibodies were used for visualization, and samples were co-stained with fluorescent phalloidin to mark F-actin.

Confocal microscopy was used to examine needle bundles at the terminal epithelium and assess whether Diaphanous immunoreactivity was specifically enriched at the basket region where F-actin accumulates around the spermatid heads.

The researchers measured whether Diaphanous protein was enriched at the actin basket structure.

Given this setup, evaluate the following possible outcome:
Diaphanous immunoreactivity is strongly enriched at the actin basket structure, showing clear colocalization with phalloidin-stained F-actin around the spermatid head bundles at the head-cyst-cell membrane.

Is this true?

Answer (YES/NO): YES